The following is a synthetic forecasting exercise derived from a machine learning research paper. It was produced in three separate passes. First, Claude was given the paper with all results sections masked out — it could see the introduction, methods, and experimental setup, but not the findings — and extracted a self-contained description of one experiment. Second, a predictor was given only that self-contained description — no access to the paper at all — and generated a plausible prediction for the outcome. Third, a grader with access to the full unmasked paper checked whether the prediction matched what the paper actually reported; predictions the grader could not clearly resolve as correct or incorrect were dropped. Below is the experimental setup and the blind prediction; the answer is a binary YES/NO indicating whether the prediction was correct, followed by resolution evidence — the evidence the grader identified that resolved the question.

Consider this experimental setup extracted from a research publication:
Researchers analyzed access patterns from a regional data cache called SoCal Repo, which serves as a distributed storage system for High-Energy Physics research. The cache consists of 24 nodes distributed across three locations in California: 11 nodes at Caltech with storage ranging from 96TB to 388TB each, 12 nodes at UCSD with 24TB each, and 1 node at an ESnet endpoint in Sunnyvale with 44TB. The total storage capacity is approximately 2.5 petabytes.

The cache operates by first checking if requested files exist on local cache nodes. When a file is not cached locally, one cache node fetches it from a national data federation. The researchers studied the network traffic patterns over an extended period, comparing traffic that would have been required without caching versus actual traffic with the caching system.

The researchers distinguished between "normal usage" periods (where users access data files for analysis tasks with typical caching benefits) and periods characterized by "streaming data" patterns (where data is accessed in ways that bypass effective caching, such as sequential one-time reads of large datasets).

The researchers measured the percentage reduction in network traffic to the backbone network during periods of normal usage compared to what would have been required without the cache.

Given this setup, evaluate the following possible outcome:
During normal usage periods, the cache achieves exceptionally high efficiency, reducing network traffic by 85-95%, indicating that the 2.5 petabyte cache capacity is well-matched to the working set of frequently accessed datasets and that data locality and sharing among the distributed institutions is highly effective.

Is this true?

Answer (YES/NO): NO